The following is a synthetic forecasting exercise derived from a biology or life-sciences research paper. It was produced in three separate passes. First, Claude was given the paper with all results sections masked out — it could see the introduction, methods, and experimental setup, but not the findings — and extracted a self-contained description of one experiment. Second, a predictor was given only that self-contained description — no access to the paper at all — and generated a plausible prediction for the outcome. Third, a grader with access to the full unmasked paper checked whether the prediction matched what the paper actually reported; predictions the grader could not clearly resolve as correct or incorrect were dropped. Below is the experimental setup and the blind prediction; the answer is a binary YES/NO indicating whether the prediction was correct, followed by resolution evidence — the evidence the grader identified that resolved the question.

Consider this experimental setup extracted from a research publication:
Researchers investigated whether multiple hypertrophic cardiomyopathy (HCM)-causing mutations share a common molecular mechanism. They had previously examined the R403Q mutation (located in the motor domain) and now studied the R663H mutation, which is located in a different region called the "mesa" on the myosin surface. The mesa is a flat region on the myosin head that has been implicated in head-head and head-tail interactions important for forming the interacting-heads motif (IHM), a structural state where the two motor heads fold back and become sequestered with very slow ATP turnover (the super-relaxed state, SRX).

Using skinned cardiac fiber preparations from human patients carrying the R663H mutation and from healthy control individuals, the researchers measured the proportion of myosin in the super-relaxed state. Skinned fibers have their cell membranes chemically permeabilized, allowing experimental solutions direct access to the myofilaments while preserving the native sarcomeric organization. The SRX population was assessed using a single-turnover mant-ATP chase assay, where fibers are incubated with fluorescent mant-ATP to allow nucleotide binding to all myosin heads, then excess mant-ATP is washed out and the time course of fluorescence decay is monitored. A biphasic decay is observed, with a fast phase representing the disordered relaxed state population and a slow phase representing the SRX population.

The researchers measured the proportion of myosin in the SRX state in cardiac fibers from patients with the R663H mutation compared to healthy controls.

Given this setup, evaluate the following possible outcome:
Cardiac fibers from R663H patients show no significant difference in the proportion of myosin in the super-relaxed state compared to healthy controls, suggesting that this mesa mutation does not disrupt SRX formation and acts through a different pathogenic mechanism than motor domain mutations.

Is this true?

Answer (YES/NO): NO